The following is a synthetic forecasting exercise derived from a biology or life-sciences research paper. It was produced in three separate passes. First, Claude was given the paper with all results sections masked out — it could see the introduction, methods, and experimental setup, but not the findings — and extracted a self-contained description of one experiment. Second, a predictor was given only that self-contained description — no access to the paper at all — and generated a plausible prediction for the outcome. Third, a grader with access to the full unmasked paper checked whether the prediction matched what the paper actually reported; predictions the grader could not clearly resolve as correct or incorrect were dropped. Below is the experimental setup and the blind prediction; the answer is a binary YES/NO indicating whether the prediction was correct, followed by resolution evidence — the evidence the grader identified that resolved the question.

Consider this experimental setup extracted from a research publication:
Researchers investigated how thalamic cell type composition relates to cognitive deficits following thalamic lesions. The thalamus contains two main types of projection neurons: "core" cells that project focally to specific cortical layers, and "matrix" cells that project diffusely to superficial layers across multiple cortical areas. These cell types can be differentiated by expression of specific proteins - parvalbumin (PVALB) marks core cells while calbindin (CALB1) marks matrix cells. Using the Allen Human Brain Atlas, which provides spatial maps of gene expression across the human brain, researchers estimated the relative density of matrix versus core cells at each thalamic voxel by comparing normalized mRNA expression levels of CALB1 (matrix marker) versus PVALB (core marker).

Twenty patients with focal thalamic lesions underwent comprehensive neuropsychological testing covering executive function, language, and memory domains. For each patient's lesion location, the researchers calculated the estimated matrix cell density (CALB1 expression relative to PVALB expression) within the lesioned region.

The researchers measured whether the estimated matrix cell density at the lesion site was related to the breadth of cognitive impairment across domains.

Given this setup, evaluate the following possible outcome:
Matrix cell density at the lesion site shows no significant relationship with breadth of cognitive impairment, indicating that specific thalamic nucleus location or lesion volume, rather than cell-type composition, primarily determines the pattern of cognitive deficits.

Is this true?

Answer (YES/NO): NO